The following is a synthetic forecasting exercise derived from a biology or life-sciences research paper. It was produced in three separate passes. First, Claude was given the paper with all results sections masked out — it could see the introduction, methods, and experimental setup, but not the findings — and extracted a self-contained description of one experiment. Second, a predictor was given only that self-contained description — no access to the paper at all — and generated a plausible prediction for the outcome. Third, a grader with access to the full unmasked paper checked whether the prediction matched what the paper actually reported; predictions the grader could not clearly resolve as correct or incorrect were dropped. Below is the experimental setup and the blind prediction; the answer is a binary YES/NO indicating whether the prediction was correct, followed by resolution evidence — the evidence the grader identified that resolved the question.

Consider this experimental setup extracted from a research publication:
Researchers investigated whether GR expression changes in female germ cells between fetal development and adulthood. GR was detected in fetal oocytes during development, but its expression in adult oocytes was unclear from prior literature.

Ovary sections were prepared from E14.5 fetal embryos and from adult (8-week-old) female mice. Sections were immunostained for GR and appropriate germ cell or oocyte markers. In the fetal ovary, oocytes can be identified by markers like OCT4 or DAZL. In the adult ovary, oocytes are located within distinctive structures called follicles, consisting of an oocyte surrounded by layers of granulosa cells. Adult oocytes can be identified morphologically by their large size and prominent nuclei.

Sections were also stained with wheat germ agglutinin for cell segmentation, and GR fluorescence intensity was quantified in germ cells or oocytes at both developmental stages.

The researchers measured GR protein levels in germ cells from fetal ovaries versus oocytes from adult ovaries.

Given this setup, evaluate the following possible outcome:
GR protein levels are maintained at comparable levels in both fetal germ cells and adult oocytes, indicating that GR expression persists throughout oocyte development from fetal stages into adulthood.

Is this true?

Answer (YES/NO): NO